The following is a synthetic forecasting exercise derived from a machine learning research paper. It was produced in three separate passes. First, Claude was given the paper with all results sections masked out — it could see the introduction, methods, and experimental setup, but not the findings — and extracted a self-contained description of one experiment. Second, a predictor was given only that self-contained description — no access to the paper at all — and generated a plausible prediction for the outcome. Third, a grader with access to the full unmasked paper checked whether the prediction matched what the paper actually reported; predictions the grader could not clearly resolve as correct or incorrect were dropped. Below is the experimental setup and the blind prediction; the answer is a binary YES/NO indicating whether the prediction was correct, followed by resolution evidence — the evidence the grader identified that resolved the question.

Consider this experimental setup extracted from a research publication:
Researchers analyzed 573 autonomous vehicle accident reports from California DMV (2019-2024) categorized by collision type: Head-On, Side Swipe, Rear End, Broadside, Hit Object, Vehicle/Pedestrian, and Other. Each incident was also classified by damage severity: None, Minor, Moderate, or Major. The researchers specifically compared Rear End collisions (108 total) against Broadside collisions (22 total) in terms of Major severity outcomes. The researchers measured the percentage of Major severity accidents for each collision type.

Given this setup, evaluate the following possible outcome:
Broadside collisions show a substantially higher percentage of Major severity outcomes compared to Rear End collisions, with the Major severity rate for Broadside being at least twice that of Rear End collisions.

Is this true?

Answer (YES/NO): YES